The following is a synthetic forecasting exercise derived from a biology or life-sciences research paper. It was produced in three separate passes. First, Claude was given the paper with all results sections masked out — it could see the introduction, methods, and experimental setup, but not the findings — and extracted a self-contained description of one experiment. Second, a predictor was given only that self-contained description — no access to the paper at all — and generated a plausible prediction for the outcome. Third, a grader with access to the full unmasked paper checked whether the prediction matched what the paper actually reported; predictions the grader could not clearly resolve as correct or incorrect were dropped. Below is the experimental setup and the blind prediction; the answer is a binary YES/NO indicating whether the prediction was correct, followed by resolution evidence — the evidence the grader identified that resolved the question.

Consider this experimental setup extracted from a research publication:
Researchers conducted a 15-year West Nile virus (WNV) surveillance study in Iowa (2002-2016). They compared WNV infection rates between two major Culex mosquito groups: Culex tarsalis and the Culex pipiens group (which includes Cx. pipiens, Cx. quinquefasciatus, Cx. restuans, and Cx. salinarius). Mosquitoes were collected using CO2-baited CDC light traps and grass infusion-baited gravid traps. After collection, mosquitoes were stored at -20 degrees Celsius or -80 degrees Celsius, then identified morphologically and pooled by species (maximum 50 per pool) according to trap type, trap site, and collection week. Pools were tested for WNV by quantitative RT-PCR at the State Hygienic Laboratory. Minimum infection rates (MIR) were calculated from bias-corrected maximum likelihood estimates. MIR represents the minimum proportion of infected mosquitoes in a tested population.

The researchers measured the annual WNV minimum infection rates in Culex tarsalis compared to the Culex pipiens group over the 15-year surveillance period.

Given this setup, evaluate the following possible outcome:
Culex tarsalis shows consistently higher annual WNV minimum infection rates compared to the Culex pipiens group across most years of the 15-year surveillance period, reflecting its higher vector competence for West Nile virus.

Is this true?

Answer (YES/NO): YES